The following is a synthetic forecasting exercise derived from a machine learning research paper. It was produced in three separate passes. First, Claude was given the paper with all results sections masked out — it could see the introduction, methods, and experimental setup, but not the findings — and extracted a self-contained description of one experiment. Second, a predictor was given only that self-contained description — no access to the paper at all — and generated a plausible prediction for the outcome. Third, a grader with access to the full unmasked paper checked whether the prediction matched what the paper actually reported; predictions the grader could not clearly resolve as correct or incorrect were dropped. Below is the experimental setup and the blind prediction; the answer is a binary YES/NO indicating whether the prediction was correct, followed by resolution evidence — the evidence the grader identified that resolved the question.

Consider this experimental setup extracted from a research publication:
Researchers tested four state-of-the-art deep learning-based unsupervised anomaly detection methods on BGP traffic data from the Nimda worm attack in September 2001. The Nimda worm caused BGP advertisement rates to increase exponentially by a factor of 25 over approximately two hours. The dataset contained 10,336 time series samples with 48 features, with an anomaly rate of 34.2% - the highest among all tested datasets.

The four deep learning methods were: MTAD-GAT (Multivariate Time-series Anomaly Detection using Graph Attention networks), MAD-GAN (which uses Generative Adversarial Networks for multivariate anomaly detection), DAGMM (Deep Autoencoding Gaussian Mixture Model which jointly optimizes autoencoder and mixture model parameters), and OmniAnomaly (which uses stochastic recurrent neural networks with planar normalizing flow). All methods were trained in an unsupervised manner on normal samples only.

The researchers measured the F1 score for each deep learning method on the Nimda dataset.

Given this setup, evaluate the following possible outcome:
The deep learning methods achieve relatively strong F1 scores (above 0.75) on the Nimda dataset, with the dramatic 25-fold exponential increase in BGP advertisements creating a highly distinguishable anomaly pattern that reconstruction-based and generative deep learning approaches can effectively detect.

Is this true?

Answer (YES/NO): NO